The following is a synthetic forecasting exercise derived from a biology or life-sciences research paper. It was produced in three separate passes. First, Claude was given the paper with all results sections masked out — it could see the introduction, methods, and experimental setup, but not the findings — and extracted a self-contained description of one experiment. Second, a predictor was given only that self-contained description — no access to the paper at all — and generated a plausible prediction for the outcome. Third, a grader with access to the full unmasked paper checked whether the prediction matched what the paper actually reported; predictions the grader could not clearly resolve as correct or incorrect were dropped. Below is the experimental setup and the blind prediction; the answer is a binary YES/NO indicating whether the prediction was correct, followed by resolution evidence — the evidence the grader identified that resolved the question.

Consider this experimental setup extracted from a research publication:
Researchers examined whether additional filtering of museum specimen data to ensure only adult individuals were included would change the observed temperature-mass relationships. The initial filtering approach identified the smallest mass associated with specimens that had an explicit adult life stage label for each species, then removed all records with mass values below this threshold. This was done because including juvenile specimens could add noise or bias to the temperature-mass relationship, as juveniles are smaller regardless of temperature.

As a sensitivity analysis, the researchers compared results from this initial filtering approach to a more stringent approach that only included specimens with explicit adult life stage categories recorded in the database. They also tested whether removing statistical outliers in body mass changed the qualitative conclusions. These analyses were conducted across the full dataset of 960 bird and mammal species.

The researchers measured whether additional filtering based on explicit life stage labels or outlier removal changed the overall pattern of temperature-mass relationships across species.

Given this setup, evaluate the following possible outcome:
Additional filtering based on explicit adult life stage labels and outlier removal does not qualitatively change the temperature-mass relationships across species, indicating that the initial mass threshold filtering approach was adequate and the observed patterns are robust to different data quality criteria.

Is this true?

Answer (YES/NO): YES